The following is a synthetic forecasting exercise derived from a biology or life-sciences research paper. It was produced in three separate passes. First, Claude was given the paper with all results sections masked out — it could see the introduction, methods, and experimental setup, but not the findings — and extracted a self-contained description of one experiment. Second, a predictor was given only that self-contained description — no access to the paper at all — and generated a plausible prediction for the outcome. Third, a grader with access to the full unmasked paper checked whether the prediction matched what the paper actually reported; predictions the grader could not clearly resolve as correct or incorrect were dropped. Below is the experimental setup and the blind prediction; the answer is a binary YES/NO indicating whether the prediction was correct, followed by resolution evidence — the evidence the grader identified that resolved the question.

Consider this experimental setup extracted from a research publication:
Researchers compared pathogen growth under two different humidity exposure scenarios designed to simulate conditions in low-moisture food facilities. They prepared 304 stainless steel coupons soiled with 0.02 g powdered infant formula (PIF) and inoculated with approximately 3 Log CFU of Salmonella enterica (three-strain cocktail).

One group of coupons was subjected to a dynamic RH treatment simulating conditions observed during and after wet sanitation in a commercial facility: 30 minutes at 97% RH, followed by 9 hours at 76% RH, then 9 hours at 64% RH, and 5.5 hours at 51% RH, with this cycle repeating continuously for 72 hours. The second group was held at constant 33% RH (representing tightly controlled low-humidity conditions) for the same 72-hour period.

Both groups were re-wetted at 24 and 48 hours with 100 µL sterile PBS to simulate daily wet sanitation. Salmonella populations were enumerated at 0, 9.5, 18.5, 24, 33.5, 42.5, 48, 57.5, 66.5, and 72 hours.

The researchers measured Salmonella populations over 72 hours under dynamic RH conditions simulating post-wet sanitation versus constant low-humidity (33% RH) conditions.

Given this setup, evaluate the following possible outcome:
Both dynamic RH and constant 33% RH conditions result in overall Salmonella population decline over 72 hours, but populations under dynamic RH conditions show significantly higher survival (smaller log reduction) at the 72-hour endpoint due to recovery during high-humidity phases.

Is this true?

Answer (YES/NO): NO